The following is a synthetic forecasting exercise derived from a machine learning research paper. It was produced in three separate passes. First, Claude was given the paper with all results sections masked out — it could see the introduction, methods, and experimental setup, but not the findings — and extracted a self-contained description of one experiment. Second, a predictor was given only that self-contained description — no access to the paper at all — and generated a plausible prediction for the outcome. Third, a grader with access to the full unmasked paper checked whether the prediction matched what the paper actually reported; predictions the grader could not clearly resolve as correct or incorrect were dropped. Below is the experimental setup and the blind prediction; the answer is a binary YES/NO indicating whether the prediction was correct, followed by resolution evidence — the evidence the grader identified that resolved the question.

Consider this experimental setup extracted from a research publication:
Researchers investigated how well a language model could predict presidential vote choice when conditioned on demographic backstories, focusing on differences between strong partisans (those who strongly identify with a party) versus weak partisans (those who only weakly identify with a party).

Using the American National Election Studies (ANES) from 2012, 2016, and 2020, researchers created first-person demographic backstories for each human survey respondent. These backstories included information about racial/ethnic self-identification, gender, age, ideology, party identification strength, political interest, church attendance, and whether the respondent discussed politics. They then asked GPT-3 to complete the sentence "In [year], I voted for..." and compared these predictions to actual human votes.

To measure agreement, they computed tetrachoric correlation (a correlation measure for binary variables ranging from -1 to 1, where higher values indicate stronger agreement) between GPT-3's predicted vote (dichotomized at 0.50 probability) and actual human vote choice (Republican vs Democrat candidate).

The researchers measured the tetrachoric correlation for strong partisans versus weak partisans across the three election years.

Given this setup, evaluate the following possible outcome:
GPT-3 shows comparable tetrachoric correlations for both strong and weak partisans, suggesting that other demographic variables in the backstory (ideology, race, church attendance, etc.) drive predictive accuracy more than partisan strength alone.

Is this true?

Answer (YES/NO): NO